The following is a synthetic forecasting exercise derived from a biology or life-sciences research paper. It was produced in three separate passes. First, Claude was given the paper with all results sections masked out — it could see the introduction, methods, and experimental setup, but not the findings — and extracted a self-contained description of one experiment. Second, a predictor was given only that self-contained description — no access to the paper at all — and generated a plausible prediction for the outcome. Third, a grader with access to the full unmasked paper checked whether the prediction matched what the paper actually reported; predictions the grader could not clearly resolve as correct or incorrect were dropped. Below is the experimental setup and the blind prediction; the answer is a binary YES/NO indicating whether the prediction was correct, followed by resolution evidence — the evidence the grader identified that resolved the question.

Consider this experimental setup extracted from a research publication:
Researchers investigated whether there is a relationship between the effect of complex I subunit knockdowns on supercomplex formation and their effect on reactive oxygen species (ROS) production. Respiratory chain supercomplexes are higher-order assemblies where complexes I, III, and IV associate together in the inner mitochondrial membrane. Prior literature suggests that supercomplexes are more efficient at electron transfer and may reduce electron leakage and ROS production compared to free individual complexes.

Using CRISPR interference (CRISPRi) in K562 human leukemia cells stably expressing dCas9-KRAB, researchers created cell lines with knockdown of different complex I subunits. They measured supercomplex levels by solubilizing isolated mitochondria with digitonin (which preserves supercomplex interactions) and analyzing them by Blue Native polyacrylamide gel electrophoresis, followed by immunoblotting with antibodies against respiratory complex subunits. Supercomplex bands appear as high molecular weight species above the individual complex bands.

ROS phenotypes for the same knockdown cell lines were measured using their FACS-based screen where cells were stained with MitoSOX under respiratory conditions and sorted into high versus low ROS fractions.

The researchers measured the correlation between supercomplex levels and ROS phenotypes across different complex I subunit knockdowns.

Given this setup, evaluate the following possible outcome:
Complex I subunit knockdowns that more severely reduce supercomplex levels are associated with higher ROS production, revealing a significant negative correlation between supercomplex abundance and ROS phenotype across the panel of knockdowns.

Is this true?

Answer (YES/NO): NO